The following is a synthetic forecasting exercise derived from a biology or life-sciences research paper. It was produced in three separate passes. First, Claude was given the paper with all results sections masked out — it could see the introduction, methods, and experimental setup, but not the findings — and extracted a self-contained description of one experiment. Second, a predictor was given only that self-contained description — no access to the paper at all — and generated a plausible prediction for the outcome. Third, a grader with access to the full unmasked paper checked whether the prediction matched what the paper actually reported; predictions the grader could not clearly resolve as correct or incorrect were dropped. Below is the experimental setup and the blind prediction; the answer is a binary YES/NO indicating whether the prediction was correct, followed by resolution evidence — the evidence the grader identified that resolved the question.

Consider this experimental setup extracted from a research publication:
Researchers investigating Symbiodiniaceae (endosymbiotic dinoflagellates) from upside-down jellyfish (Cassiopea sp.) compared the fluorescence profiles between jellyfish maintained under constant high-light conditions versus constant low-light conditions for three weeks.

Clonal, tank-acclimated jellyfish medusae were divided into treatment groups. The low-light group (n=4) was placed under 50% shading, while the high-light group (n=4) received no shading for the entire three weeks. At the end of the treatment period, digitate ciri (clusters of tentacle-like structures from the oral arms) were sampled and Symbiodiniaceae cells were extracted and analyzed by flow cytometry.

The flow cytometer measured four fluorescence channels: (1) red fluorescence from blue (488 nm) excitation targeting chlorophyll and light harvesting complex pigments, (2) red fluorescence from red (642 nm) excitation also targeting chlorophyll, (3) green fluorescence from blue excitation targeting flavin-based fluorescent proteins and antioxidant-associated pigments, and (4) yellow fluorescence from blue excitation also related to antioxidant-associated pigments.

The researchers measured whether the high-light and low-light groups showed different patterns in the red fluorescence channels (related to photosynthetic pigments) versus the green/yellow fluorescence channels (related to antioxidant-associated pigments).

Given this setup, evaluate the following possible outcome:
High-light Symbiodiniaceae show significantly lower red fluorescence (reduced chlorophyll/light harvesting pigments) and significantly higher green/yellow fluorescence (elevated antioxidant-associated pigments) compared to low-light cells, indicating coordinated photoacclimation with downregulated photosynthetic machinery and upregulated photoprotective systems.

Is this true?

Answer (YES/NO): YES